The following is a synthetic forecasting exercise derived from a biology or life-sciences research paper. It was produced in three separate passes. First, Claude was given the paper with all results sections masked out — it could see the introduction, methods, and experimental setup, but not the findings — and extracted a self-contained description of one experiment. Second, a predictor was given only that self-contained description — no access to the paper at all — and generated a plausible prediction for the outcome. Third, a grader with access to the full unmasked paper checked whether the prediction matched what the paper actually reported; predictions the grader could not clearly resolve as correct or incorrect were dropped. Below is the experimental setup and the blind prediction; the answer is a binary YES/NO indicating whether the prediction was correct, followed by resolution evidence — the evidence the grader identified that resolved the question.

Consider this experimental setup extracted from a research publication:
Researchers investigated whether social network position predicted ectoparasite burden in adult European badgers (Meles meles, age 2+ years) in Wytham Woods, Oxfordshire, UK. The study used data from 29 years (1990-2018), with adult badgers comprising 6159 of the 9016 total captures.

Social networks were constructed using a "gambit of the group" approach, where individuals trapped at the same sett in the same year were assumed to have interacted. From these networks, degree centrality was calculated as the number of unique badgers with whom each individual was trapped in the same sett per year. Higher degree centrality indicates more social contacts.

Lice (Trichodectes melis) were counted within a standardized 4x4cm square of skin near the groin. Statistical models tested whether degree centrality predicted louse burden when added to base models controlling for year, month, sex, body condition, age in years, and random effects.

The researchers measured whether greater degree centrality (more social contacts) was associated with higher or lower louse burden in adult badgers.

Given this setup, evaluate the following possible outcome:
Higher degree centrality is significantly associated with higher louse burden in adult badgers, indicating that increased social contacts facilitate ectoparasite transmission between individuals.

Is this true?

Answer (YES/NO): YES